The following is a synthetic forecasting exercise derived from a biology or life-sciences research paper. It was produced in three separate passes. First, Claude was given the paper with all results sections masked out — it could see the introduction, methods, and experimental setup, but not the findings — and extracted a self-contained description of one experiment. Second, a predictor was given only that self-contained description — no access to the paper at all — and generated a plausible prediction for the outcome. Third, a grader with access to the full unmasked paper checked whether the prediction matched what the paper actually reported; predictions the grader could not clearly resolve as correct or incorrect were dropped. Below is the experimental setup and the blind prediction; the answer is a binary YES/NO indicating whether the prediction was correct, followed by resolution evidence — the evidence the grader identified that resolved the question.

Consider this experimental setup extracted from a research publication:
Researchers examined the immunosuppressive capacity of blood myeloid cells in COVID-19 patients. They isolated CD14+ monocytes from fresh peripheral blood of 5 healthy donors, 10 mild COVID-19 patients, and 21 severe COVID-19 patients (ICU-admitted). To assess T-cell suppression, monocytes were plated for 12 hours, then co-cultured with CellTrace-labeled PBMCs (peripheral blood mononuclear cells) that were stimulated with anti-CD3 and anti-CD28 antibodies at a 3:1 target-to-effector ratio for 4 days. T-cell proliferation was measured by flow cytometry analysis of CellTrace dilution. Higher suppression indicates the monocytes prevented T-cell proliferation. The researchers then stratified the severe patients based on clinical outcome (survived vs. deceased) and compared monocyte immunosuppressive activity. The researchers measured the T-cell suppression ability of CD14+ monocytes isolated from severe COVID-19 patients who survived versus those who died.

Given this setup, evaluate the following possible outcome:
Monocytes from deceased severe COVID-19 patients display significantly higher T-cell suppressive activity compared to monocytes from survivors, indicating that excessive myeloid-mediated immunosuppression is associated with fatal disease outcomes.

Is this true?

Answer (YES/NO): NO